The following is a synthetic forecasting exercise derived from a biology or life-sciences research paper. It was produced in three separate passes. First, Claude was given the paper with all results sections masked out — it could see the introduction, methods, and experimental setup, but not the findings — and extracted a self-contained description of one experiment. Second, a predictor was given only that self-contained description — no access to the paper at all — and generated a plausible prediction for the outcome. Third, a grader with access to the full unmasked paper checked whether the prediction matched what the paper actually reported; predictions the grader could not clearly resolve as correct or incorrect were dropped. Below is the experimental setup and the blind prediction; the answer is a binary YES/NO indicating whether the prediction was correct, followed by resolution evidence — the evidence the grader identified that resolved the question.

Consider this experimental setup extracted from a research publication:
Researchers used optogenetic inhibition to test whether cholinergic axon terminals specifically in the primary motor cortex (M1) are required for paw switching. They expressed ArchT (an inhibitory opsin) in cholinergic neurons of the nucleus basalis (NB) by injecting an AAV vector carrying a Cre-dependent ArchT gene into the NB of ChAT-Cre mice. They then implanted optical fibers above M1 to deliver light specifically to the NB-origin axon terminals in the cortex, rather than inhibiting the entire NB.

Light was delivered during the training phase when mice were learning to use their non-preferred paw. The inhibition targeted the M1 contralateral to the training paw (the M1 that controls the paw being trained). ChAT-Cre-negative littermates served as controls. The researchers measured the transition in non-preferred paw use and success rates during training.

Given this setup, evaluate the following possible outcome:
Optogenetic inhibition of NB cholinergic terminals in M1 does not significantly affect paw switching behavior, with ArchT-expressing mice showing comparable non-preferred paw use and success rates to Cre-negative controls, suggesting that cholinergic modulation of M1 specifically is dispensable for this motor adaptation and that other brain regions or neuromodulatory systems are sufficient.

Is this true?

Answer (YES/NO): NO